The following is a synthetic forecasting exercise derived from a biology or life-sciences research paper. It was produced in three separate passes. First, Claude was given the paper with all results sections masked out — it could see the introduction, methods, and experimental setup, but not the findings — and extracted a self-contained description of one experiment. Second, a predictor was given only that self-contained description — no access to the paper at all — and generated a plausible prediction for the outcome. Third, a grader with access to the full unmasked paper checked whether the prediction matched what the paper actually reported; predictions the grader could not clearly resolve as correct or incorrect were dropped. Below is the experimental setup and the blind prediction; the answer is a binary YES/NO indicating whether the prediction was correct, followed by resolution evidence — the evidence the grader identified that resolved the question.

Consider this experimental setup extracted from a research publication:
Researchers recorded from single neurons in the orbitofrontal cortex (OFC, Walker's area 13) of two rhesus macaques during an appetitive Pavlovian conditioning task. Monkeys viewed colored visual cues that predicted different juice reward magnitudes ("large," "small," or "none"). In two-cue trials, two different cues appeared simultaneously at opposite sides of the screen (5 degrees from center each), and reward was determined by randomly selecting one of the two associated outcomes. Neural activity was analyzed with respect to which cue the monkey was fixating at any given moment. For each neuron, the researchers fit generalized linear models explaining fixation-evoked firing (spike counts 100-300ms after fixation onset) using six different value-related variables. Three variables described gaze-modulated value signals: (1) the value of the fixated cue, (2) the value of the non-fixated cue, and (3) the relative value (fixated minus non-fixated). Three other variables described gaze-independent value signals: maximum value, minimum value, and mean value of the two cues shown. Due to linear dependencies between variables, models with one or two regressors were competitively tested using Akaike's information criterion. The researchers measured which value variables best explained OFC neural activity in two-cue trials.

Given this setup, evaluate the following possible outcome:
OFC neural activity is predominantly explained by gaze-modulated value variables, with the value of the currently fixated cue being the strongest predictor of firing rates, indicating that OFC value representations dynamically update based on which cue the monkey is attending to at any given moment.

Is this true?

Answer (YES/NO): NO